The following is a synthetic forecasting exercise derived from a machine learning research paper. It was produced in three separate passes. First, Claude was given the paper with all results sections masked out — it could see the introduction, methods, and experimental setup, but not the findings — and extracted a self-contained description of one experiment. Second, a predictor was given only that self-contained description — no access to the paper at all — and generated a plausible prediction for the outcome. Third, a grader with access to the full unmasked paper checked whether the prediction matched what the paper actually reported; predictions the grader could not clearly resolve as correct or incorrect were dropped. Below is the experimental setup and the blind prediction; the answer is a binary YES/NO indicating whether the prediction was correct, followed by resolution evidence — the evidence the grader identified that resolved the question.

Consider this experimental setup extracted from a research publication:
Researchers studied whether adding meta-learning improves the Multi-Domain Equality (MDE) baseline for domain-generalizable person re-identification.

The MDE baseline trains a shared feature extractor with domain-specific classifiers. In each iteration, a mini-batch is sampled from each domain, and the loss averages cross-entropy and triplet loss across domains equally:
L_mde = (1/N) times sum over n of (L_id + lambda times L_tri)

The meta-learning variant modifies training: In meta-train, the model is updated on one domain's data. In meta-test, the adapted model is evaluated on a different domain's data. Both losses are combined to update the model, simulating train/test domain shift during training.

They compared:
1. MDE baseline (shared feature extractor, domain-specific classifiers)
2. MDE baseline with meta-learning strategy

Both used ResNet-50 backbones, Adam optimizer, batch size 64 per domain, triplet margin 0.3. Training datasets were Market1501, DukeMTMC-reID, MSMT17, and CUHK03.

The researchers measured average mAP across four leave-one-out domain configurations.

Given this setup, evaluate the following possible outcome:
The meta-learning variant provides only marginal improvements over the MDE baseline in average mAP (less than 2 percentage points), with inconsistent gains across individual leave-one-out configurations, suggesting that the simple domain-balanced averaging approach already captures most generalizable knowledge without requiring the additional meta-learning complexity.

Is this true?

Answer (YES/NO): NO